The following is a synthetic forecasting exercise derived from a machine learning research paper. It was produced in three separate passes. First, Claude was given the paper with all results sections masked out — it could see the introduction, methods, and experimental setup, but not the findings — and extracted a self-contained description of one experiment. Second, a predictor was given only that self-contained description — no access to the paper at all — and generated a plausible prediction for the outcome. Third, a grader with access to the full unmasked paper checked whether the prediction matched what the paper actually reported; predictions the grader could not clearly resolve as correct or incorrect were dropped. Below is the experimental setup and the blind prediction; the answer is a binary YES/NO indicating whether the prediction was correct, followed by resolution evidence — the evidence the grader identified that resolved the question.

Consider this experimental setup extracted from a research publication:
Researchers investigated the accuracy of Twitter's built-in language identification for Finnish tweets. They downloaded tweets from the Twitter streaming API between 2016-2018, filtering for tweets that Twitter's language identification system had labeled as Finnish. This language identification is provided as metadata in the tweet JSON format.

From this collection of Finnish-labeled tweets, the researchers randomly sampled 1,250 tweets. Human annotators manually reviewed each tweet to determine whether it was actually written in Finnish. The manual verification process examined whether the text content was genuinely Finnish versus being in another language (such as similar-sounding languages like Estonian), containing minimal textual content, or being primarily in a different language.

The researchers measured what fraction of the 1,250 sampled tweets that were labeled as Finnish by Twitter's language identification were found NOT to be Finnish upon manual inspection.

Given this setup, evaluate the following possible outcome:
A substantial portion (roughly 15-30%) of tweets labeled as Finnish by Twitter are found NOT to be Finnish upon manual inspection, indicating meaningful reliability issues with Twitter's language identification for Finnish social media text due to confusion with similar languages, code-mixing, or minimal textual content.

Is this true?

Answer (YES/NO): NO